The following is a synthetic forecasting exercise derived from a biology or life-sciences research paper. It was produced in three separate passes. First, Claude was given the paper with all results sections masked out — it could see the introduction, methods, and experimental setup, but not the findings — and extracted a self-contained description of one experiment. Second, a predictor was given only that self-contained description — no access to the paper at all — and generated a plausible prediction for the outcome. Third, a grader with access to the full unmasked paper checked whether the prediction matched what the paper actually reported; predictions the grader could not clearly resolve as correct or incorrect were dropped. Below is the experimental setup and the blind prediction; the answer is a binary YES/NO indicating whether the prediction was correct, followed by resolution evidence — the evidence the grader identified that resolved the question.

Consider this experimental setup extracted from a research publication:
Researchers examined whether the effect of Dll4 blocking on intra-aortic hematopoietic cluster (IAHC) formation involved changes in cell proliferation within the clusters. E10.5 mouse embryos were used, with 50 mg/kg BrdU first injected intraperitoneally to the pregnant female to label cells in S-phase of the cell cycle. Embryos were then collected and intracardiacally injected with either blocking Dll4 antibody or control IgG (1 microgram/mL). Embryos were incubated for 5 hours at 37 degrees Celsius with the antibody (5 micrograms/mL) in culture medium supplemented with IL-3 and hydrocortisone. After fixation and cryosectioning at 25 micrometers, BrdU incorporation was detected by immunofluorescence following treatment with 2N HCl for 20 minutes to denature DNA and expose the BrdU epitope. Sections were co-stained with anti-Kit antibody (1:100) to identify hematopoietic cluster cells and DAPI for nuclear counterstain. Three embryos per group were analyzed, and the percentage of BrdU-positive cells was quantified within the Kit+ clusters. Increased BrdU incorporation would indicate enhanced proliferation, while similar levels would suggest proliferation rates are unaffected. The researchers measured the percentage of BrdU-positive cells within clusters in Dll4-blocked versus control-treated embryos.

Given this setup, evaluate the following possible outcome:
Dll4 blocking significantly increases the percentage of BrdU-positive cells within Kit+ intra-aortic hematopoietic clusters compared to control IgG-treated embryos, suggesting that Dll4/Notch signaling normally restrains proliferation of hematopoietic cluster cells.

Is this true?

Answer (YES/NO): NO